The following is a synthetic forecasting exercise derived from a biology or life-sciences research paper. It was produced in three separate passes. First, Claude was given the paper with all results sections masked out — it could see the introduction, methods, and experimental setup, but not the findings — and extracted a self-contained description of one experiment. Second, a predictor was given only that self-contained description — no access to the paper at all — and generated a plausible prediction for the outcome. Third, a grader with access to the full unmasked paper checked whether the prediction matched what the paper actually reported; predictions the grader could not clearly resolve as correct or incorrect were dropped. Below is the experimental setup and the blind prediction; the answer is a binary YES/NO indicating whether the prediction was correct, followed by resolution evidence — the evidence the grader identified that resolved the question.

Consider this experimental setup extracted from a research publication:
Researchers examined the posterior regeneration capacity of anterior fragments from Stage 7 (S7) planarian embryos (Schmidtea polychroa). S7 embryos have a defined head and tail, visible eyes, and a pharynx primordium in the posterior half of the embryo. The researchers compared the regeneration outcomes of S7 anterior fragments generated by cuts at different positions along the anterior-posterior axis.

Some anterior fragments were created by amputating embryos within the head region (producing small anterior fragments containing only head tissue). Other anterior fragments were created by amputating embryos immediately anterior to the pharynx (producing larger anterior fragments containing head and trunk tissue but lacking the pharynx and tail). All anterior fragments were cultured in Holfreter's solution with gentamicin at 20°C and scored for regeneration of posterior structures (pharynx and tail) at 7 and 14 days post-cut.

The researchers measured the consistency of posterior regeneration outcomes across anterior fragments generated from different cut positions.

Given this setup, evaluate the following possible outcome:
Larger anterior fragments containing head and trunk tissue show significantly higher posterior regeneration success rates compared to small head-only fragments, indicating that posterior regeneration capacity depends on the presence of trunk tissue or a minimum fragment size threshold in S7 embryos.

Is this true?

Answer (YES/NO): YES